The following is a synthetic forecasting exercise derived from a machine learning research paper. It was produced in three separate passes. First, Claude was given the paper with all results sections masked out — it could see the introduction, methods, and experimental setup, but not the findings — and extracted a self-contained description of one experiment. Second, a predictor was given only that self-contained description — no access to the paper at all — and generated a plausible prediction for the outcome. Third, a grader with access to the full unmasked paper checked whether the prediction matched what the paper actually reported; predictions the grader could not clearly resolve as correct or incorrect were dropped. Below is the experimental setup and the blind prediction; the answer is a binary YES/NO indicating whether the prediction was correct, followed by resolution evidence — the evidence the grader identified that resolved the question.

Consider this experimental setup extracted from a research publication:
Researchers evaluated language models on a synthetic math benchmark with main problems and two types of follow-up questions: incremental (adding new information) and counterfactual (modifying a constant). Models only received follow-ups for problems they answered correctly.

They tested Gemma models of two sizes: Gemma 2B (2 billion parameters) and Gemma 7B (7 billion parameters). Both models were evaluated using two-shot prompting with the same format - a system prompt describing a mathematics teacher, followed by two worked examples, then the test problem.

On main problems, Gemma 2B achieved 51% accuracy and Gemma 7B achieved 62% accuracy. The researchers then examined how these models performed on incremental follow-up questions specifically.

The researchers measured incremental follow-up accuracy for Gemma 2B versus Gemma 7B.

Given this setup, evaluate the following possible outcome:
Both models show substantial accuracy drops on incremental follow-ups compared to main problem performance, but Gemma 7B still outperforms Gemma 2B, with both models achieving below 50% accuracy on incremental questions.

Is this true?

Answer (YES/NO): NO